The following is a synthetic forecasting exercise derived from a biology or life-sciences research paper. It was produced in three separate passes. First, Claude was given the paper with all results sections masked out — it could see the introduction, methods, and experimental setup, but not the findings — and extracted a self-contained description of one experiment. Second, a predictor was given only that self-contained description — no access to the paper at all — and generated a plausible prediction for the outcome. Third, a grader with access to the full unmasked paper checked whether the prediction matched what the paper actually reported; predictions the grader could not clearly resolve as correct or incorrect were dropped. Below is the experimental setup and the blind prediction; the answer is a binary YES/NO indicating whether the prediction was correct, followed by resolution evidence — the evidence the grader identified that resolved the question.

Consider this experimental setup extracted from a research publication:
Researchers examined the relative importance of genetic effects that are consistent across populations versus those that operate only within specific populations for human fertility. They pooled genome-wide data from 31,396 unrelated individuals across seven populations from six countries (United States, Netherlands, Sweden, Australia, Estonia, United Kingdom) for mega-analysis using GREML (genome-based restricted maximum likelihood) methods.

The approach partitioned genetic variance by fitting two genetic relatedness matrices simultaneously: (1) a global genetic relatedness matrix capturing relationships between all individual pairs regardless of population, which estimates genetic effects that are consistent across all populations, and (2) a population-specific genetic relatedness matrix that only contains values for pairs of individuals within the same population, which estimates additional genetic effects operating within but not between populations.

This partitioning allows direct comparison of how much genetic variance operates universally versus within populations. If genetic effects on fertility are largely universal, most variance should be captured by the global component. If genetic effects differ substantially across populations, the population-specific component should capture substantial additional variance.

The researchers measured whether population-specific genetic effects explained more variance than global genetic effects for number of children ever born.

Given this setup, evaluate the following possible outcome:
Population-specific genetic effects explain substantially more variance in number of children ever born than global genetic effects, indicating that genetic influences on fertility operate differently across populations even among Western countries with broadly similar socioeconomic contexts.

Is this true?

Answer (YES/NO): YES